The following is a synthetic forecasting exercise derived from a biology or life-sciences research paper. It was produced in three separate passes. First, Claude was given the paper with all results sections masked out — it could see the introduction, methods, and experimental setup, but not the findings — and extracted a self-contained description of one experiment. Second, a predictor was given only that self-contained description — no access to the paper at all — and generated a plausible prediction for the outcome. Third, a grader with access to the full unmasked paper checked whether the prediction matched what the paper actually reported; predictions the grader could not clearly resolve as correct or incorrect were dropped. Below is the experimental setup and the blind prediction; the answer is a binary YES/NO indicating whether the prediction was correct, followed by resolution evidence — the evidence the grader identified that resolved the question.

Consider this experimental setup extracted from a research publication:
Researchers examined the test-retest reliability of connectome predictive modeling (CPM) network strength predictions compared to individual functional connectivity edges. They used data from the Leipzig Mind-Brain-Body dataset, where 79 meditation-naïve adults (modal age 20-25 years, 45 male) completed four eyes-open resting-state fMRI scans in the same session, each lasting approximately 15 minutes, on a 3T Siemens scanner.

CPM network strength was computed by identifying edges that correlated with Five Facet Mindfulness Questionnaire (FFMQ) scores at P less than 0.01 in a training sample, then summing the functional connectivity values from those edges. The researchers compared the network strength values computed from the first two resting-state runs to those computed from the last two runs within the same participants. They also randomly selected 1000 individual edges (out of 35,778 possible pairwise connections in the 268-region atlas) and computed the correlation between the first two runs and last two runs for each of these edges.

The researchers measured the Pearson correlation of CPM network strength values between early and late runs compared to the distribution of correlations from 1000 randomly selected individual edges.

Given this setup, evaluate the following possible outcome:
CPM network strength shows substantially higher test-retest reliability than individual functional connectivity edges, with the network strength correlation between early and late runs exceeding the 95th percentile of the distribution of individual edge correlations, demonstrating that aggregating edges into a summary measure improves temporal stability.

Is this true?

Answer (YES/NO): NO